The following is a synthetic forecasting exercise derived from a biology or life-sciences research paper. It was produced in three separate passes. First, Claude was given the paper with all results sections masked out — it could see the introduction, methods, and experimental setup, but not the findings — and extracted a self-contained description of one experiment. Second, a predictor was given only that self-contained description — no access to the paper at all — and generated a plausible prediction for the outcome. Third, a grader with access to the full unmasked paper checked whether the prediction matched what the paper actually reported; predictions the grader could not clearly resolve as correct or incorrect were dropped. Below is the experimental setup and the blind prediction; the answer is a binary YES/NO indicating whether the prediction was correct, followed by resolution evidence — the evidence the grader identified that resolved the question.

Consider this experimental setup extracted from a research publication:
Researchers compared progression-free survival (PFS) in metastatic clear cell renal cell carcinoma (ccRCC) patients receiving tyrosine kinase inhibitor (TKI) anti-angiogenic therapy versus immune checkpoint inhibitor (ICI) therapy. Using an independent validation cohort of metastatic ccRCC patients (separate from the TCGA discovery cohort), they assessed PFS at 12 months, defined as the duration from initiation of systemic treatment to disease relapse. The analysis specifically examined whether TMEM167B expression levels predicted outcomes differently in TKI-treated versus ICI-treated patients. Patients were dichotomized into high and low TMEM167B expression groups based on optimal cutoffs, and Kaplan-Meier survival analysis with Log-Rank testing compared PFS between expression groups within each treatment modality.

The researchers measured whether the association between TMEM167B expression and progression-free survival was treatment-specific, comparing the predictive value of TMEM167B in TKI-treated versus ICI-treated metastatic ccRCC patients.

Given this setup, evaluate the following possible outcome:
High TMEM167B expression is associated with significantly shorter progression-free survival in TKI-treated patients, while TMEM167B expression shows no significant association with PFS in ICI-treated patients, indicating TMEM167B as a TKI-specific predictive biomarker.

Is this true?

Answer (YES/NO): NO